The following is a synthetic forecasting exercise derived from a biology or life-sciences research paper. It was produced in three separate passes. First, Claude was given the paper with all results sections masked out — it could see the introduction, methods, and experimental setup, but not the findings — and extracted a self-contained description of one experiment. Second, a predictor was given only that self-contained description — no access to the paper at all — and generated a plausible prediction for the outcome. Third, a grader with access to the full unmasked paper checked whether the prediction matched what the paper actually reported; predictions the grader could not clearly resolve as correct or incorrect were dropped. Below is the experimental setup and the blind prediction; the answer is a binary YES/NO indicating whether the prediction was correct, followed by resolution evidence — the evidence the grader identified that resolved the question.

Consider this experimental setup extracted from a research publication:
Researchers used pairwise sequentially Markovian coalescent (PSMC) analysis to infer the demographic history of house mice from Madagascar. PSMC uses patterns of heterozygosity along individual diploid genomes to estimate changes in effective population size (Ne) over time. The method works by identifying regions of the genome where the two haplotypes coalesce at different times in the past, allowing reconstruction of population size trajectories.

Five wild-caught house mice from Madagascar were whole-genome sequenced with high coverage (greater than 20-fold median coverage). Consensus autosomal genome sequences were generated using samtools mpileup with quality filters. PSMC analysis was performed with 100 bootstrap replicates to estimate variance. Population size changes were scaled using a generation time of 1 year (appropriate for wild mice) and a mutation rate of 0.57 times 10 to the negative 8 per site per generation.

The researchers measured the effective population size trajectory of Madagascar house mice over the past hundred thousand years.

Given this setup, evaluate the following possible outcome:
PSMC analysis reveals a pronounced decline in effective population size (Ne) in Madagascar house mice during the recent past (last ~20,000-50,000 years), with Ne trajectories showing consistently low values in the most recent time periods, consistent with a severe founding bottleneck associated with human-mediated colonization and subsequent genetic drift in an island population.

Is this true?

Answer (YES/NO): NO